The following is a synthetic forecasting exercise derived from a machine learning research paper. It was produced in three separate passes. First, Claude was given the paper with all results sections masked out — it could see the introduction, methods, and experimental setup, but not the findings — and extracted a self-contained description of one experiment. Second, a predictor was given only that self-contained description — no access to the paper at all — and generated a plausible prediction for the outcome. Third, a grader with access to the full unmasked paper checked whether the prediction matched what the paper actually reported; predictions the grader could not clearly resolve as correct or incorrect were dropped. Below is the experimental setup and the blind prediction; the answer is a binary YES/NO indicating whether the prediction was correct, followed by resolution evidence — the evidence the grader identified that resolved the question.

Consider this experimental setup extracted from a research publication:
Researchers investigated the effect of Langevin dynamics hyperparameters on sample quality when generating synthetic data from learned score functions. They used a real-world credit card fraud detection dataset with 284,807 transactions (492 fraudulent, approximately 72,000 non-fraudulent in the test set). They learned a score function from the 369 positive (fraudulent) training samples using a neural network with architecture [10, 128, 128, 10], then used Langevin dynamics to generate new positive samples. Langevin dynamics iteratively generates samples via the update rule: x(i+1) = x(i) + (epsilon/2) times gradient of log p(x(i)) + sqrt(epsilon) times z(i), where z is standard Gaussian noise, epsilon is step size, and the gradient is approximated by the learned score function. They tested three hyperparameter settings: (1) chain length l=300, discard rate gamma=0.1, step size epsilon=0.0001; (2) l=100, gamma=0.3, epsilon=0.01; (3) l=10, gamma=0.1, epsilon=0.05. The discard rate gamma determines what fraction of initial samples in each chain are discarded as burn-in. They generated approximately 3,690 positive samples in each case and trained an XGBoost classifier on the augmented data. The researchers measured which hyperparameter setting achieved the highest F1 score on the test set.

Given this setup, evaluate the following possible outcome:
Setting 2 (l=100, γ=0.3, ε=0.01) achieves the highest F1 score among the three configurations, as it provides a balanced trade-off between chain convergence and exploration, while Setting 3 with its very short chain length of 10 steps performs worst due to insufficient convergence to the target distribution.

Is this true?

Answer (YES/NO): NO